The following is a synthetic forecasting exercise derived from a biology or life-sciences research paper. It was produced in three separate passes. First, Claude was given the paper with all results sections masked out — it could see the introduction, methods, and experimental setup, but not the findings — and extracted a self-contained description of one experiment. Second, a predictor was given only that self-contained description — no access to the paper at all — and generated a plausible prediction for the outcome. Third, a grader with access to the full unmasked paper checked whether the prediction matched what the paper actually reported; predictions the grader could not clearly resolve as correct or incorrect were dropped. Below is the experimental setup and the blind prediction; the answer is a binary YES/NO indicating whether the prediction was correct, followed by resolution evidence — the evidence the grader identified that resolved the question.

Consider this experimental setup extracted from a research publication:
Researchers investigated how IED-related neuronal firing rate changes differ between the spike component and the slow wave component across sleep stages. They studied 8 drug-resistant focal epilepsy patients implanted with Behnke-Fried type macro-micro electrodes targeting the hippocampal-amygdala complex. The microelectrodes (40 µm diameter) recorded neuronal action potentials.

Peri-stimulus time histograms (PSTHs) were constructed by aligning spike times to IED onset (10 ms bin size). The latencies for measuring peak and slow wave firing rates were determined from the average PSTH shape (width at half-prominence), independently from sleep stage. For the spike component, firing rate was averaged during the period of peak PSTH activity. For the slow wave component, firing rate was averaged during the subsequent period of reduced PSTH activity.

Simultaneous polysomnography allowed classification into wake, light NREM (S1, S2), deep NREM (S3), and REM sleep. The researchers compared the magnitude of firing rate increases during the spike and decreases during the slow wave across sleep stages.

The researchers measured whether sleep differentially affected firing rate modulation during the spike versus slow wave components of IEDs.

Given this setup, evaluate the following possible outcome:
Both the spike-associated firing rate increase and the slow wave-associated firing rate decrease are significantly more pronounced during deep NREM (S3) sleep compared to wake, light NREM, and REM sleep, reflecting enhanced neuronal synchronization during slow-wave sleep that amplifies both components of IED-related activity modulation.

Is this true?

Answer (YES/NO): NO